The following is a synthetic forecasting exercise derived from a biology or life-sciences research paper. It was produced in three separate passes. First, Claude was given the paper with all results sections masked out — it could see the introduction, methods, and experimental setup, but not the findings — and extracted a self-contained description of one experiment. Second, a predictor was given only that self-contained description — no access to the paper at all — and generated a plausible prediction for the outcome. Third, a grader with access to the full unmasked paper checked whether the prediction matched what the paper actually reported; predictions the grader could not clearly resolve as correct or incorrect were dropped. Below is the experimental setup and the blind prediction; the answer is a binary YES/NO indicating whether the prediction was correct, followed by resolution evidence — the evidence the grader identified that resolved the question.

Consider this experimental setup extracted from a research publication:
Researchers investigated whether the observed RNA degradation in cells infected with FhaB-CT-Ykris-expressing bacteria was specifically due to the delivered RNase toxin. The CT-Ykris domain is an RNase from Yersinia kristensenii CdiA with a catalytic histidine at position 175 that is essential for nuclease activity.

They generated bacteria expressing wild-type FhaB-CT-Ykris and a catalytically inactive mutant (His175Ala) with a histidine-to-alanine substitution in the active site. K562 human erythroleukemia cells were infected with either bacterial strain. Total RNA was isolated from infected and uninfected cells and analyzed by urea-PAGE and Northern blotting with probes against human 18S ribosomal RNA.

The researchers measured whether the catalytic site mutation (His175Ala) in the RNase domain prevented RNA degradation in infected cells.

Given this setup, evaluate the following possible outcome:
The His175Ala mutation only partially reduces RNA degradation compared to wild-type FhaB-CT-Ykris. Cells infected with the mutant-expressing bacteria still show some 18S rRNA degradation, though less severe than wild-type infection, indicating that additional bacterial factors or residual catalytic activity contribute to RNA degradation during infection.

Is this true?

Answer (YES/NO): NO